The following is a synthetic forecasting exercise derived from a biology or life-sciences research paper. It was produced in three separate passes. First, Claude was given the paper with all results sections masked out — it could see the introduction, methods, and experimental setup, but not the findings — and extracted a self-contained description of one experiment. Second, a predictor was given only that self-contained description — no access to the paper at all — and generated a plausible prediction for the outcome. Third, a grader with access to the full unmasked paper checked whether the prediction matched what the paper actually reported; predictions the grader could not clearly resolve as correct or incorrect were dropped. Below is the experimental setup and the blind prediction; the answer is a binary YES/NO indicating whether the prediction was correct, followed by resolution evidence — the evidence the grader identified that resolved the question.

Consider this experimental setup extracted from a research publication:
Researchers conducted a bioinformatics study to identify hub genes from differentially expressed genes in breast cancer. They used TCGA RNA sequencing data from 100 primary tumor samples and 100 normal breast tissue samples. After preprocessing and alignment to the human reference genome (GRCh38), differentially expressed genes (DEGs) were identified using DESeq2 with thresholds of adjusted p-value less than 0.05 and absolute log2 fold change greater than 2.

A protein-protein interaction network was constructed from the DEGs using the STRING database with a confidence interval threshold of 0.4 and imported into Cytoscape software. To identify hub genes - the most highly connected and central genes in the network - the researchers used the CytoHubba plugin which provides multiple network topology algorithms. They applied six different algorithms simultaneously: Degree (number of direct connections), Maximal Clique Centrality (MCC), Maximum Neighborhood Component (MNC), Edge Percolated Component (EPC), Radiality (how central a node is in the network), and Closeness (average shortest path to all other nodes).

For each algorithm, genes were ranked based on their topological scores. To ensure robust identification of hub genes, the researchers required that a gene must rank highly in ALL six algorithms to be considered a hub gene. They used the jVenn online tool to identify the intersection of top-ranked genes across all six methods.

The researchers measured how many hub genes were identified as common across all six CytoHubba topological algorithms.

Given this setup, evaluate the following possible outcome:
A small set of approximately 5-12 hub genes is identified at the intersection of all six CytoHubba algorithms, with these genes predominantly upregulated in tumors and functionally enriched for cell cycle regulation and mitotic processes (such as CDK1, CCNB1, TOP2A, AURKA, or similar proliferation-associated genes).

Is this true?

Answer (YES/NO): YES